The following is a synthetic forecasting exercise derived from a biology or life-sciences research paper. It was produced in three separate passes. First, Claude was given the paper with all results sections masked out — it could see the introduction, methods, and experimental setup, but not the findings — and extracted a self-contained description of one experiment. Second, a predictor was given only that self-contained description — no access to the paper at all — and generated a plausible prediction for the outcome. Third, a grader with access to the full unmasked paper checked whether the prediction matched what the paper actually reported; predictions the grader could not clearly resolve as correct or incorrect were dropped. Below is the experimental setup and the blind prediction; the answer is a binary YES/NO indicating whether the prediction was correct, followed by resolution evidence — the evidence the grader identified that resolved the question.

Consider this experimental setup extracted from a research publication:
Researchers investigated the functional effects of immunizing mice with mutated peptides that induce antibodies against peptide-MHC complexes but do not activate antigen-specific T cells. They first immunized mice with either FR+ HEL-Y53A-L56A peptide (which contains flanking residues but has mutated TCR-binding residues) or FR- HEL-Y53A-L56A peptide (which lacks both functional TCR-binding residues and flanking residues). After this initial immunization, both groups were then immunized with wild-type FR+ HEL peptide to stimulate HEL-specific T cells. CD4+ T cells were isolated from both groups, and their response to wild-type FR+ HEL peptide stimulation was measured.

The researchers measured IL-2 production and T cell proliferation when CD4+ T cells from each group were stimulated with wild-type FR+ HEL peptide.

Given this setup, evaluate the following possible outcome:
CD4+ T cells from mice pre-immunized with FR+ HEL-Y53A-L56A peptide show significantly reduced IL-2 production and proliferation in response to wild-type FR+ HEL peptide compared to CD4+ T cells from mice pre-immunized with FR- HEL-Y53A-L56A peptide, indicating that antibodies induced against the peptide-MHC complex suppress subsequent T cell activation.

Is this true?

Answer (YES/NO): YES